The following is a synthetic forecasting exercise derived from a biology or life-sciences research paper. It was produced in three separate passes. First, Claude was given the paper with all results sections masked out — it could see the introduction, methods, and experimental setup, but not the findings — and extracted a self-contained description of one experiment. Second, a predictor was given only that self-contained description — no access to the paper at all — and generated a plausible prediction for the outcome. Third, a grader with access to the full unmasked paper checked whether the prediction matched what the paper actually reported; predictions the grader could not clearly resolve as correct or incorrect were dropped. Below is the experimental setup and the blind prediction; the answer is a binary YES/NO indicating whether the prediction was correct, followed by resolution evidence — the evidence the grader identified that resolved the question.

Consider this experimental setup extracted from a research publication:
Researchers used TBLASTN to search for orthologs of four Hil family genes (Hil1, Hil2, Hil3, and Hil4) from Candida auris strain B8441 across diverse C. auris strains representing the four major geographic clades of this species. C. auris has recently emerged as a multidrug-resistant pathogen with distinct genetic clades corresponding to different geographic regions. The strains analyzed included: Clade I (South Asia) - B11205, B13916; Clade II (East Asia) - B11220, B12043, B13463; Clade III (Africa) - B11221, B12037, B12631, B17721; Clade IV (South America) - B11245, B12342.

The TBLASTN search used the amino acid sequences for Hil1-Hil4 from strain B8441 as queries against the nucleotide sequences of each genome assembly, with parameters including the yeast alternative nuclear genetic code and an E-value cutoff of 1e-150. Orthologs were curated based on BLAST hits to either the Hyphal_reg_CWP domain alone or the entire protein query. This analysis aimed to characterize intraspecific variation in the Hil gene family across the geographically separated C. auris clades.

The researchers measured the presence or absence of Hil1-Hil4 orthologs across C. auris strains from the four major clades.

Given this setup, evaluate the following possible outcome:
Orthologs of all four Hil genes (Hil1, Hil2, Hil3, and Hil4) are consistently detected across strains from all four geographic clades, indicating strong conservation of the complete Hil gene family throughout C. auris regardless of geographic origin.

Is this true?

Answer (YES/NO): NO